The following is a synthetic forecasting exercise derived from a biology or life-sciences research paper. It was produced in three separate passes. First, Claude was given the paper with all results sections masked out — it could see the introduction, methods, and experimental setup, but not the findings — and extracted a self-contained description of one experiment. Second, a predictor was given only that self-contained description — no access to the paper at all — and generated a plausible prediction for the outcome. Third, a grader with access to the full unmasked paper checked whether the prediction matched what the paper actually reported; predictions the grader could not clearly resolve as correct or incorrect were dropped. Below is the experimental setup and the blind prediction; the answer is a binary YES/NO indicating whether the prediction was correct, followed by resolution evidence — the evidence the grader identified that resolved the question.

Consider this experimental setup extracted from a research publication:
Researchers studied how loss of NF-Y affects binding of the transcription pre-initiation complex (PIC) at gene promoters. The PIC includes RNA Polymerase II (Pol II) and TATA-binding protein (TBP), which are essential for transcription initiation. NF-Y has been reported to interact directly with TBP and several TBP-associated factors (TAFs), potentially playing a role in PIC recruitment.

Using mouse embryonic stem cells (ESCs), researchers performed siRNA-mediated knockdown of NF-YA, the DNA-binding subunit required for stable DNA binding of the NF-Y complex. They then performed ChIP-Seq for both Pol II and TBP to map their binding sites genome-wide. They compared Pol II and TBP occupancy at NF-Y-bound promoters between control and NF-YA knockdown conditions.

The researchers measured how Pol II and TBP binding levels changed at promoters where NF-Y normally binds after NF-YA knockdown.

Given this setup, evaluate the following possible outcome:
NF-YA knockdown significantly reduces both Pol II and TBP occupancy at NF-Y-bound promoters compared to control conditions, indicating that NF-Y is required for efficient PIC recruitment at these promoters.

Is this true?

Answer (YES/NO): YES